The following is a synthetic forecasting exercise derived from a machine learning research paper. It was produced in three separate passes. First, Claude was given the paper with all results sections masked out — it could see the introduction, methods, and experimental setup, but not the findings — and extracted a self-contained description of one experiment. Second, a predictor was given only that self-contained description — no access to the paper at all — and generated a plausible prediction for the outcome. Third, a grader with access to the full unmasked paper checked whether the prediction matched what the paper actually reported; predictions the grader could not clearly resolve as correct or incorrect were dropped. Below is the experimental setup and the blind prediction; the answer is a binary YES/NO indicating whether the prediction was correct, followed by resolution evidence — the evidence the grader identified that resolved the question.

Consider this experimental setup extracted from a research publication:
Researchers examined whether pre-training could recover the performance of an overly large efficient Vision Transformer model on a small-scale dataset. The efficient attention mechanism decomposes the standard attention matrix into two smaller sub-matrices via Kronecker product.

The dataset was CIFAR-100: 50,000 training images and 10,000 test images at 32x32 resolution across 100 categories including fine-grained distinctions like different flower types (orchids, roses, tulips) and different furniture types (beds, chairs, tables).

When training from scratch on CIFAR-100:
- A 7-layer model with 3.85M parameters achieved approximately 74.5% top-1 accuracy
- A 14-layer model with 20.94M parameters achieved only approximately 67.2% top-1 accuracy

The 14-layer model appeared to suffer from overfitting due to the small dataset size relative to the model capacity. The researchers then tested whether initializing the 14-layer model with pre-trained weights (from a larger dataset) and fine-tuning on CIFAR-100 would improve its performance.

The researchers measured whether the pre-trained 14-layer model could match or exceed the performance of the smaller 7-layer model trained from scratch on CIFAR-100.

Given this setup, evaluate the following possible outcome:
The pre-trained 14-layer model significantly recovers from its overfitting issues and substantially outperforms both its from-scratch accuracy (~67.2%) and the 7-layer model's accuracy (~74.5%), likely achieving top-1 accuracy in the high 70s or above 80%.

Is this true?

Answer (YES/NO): NO